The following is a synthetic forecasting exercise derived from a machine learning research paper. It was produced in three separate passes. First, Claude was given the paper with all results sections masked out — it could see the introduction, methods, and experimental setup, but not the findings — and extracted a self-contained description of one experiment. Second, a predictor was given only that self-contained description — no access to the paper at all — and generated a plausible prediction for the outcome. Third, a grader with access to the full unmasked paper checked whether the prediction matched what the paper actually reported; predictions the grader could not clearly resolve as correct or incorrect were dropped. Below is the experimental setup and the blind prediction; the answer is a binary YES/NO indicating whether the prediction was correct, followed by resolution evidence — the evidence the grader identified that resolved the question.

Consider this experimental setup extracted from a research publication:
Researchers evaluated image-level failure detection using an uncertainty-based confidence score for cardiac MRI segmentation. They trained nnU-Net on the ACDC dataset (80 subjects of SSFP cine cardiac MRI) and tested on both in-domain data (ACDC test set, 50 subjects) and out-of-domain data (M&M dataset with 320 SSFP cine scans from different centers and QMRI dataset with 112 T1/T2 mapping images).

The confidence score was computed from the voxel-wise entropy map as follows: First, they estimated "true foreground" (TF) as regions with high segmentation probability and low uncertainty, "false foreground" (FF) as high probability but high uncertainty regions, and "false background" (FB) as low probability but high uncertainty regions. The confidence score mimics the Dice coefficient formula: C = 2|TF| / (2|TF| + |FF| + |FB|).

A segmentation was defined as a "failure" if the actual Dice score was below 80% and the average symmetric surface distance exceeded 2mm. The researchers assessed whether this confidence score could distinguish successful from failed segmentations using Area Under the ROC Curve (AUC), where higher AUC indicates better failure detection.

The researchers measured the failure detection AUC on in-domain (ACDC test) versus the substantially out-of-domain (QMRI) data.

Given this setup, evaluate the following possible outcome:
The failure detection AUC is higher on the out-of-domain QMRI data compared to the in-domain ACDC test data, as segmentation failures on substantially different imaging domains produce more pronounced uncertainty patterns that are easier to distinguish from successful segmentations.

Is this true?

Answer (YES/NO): YES